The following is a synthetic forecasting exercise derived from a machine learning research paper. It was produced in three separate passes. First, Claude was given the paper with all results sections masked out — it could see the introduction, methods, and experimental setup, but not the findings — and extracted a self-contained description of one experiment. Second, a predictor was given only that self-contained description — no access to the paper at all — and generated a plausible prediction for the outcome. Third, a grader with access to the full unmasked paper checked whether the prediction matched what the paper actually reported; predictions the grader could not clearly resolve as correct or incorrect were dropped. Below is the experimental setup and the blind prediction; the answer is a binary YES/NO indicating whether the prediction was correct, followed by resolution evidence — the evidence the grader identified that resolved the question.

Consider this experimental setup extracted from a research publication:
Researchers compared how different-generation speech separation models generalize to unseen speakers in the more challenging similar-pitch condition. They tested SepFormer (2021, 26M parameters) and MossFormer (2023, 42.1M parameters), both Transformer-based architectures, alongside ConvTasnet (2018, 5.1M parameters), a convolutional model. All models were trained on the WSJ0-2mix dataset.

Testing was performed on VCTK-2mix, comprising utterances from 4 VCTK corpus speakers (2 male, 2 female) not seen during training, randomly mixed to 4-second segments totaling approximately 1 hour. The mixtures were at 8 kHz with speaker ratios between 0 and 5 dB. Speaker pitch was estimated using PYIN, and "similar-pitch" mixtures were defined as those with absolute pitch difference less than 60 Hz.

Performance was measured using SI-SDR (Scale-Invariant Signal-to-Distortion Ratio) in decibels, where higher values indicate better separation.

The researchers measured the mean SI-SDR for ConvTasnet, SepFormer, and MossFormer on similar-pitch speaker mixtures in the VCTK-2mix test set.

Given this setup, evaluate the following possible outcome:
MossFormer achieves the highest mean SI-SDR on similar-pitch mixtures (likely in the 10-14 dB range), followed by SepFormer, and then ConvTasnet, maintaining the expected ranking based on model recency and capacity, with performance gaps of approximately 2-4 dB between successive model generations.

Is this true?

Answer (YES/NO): NO